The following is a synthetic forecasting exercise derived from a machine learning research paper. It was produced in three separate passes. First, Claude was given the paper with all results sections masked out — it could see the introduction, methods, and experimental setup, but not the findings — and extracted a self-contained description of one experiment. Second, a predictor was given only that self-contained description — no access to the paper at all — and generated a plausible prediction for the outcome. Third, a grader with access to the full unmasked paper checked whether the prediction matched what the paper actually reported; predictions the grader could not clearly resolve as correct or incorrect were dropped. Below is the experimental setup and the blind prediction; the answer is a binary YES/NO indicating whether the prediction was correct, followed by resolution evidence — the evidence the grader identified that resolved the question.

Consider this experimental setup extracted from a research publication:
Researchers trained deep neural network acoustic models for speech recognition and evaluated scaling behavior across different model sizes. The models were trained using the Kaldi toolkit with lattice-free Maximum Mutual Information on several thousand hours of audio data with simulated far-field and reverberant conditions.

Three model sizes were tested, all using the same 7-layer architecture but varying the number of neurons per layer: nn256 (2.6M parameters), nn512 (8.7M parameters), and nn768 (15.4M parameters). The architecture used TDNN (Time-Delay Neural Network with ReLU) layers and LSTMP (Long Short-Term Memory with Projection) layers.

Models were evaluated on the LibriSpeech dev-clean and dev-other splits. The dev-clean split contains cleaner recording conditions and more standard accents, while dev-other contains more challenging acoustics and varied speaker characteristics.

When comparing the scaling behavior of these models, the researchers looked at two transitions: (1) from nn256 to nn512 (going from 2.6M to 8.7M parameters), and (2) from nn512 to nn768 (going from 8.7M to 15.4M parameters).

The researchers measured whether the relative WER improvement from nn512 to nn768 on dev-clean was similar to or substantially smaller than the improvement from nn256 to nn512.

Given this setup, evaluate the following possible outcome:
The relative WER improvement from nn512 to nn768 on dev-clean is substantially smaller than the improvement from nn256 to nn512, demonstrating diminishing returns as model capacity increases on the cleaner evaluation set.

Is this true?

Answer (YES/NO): YES